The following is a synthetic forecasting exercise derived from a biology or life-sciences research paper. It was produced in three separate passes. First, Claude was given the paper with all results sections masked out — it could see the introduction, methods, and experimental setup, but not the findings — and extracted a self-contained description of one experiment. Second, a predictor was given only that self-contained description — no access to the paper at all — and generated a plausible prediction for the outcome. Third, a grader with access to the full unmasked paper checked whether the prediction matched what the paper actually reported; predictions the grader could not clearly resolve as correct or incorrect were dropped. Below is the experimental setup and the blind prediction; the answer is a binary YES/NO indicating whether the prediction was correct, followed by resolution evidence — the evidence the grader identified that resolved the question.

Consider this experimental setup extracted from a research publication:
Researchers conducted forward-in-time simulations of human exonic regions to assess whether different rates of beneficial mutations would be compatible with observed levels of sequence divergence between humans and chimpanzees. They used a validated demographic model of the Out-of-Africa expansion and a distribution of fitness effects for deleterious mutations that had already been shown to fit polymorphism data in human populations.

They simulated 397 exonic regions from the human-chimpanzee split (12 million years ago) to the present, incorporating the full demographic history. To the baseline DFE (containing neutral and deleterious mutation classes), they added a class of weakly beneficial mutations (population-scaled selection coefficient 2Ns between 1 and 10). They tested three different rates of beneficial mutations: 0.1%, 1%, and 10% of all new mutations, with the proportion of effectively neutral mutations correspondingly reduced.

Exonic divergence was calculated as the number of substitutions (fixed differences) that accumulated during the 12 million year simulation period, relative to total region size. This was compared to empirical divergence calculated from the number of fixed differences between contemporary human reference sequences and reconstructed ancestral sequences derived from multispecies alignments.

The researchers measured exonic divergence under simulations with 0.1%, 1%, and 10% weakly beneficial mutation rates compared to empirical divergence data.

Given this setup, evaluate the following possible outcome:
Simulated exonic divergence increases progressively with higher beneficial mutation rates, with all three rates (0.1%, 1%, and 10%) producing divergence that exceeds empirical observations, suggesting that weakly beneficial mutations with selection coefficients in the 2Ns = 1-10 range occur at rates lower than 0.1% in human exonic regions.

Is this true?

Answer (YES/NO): NO